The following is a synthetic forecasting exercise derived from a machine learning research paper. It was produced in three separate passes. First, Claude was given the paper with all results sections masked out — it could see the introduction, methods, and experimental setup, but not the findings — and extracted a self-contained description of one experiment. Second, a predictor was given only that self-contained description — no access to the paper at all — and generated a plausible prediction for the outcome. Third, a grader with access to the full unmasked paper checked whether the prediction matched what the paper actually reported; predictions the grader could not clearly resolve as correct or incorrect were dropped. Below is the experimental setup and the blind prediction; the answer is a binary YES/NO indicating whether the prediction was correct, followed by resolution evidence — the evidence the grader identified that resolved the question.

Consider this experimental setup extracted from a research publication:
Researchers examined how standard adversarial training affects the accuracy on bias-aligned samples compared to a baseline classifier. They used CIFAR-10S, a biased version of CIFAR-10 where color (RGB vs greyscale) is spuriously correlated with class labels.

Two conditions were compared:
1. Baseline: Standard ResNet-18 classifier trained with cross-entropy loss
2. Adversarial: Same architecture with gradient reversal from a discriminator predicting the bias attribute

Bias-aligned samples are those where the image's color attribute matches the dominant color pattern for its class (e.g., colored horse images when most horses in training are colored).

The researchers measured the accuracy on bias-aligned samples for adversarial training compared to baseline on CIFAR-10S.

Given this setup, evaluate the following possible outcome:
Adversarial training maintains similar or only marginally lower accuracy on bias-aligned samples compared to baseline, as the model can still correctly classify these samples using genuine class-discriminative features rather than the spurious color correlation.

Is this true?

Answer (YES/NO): NO